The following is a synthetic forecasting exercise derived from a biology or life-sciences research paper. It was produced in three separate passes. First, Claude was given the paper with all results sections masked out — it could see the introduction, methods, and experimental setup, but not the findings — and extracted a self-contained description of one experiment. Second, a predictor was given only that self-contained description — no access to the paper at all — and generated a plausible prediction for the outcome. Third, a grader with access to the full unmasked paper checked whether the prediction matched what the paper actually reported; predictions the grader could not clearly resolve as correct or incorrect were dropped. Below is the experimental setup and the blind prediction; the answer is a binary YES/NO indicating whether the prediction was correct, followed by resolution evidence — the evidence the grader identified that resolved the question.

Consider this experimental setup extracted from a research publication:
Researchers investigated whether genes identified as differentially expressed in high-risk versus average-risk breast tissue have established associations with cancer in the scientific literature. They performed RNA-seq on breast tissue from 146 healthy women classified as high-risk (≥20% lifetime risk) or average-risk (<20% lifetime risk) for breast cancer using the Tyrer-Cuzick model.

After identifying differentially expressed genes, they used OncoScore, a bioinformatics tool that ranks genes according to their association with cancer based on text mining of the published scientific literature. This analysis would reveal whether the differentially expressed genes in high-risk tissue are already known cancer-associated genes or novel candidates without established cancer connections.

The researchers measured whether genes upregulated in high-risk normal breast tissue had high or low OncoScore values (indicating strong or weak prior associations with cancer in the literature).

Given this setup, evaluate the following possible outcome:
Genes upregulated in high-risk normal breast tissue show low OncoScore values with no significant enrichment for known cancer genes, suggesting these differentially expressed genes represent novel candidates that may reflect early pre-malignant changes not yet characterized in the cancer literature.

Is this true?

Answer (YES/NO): NO